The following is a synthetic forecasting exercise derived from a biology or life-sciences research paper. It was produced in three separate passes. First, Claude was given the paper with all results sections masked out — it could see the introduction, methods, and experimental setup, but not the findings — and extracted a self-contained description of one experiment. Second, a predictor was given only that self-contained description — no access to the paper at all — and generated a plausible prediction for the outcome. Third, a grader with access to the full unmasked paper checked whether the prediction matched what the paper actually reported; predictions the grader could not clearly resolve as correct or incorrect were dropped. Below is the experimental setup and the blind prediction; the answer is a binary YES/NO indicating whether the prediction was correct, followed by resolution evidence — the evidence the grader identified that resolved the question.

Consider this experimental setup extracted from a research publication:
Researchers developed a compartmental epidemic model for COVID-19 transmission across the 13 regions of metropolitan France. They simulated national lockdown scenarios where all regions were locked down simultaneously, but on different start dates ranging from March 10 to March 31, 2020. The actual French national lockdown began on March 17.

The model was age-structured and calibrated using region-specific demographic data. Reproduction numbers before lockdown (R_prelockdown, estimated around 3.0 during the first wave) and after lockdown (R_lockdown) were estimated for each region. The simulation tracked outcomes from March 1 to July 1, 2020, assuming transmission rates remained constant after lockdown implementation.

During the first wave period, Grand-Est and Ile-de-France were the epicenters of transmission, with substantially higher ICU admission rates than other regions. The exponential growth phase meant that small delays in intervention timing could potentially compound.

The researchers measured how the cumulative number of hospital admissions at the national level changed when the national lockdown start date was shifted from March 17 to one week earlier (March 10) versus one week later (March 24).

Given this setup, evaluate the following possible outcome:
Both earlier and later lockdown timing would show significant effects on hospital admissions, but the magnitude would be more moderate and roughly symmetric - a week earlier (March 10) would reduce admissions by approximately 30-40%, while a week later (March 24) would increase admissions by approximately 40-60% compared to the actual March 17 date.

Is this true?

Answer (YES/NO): NO